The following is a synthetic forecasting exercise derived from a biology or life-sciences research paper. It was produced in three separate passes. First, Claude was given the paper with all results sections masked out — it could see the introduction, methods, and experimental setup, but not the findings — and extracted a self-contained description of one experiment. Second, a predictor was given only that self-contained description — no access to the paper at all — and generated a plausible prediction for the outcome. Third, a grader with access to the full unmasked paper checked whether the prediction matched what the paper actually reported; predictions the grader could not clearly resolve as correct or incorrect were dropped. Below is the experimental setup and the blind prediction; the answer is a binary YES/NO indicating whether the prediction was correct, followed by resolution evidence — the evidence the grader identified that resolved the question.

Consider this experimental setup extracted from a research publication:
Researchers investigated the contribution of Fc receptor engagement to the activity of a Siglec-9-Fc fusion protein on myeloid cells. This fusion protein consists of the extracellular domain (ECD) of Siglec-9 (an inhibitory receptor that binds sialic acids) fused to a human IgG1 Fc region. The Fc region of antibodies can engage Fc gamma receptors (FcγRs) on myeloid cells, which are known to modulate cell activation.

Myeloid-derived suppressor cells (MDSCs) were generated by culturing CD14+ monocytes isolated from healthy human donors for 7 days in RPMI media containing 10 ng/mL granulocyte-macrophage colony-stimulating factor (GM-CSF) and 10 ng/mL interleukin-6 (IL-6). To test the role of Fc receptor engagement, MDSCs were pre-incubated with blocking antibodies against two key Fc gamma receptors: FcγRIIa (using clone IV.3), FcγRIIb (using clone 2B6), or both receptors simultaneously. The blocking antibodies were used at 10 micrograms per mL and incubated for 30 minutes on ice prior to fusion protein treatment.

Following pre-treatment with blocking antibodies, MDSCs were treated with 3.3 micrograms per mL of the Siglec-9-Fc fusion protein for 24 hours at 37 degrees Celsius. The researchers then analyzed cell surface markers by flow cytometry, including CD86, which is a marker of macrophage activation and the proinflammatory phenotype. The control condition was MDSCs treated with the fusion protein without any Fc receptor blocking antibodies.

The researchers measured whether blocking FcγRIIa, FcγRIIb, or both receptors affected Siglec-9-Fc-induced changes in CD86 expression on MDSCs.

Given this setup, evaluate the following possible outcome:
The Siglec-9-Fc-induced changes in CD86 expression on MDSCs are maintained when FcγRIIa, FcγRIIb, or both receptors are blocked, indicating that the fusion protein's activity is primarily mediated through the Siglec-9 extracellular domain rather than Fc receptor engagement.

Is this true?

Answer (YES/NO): NO